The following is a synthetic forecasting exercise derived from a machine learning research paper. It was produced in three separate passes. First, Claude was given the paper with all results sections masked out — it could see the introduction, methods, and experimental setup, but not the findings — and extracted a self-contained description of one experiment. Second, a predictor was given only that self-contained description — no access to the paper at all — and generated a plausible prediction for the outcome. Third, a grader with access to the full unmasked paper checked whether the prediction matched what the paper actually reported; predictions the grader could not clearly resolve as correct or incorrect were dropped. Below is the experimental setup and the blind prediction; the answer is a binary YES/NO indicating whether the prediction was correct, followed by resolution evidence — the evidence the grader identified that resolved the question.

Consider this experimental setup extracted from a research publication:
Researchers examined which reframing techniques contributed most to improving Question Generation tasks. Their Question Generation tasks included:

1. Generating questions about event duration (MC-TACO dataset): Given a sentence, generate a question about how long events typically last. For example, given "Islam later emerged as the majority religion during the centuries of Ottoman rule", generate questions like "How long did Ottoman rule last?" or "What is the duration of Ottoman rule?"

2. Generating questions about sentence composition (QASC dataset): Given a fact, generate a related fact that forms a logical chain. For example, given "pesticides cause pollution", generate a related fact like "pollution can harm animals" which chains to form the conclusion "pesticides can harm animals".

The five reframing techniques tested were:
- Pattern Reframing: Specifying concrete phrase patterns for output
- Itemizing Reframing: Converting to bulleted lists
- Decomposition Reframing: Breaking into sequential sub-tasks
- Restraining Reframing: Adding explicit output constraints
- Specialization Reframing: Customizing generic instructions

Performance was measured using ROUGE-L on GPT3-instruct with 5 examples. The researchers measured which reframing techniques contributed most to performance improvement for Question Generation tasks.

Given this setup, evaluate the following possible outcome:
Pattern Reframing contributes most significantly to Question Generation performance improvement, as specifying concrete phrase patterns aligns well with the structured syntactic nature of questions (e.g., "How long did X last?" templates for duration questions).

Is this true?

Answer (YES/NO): NO